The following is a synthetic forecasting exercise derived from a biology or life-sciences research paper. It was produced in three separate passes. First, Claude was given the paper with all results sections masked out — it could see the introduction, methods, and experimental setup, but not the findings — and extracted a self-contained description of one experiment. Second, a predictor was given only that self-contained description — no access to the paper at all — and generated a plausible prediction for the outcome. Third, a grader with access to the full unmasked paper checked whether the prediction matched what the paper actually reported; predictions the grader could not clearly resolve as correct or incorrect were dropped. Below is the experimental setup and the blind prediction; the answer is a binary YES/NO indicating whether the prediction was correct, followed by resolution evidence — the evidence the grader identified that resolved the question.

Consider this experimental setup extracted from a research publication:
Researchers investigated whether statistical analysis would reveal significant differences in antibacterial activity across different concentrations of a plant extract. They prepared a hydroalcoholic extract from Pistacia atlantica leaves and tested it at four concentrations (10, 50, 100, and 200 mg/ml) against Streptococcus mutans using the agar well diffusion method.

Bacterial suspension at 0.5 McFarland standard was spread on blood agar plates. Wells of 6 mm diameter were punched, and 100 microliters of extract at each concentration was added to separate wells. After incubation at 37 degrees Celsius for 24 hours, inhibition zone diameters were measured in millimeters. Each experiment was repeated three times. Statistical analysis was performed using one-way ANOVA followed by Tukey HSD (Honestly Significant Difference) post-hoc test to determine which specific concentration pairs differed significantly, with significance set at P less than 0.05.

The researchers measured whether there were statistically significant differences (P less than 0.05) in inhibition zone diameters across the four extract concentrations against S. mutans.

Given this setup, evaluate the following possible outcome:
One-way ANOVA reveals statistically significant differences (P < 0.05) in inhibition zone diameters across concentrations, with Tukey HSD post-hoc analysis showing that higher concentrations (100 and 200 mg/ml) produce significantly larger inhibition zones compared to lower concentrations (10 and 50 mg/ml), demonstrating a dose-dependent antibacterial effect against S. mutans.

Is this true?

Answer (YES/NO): NO